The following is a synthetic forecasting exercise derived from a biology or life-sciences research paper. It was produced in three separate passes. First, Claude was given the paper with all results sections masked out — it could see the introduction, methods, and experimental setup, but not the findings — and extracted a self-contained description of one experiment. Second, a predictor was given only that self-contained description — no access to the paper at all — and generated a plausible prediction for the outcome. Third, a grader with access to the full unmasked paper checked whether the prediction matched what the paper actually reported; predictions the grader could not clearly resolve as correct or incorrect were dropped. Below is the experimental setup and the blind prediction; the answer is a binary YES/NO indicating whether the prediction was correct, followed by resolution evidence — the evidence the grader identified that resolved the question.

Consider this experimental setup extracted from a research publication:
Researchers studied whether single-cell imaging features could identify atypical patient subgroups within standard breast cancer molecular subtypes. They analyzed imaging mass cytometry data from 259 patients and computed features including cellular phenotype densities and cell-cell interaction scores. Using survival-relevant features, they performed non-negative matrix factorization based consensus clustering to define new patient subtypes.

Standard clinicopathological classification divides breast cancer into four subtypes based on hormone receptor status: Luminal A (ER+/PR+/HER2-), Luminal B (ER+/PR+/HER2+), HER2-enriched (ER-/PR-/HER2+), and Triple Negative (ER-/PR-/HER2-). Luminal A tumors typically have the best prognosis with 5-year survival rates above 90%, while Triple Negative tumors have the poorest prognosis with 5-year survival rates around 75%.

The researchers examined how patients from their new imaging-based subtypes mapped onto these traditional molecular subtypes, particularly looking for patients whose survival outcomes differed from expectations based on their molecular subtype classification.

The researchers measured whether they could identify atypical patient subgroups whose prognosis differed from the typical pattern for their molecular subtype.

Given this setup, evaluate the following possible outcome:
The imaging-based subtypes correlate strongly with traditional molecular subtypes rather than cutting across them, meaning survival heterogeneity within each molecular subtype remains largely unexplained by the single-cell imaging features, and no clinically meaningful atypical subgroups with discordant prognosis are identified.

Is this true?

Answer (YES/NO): NO